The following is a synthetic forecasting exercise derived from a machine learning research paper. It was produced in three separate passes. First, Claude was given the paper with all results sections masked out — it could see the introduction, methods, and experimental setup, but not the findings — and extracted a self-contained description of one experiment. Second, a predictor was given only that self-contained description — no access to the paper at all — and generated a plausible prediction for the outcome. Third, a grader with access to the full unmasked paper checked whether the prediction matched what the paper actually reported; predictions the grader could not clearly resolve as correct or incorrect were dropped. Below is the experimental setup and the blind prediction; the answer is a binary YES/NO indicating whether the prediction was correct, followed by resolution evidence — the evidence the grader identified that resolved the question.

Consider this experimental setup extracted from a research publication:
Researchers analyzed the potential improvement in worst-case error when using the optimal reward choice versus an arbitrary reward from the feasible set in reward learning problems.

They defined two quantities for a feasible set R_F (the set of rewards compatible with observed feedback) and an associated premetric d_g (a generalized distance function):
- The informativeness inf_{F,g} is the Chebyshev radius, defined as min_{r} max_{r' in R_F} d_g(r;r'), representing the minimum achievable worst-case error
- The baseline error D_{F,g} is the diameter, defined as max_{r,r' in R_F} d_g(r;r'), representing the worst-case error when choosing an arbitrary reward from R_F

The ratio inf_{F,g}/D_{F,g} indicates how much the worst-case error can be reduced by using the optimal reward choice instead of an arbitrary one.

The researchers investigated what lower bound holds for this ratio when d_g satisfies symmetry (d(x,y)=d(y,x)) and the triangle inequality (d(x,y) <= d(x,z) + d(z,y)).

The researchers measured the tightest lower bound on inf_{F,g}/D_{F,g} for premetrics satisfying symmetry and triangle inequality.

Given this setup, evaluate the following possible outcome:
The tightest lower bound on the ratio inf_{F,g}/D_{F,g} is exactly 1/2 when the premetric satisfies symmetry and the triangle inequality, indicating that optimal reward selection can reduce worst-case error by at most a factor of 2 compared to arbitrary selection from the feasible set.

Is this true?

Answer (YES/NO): YES